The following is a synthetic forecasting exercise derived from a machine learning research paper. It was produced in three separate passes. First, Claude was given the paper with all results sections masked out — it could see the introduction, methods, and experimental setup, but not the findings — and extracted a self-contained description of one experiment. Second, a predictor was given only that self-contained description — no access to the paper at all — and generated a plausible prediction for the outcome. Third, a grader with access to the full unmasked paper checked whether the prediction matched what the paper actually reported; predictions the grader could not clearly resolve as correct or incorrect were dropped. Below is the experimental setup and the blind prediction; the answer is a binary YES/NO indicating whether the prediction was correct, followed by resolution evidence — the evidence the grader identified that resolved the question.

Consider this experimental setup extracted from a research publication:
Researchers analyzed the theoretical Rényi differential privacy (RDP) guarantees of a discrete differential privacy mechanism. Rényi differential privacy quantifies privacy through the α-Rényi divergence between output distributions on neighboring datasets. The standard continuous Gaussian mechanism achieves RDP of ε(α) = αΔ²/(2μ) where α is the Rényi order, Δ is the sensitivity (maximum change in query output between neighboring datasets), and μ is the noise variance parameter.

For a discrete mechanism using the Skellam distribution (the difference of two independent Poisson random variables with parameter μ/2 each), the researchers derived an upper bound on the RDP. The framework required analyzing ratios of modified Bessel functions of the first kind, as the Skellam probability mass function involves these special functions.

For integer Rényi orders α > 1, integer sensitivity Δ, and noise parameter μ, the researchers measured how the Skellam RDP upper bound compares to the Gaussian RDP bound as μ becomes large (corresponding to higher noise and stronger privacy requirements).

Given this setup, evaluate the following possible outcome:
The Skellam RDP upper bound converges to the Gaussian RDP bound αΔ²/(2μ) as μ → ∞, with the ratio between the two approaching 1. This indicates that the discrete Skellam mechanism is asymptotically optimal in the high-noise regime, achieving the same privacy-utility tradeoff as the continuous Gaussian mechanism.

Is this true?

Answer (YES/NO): YES